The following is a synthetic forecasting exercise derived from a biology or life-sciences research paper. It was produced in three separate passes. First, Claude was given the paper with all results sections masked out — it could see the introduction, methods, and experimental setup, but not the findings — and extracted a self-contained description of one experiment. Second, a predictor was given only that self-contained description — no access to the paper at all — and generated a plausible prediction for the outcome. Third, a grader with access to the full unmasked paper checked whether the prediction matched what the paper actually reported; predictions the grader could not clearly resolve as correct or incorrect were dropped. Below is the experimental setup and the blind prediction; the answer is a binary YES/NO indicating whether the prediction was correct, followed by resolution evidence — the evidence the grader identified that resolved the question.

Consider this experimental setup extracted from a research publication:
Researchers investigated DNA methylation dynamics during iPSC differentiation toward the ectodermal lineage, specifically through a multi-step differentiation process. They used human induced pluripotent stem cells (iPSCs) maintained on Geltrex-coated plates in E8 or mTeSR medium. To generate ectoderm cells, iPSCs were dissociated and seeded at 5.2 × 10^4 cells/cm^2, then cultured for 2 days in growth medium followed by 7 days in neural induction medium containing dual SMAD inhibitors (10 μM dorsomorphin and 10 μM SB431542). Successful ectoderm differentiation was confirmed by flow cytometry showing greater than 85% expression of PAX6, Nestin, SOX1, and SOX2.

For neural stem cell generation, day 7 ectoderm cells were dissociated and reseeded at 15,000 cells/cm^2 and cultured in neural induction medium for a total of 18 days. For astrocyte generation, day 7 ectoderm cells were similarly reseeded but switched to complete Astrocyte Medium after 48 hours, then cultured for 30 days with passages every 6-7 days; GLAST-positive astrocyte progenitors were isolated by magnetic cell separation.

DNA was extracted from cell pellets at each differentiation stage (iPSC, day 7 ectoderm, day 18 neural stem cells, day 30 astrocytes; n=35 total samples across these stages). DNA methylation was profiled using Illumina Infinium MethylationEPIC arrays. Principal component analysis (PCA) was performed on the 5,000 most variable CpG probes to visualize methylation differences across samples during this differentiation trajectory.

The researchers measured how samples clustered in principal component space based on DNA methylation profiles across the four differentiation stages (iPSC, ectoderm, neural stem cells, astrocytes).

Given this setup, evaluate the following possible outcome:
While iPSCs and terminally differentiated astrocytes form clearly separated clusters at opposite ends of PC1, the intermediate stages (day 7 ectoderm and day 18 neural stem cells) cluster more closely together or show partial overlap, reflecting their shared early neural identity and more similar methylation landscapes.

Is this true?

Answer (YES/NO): NO